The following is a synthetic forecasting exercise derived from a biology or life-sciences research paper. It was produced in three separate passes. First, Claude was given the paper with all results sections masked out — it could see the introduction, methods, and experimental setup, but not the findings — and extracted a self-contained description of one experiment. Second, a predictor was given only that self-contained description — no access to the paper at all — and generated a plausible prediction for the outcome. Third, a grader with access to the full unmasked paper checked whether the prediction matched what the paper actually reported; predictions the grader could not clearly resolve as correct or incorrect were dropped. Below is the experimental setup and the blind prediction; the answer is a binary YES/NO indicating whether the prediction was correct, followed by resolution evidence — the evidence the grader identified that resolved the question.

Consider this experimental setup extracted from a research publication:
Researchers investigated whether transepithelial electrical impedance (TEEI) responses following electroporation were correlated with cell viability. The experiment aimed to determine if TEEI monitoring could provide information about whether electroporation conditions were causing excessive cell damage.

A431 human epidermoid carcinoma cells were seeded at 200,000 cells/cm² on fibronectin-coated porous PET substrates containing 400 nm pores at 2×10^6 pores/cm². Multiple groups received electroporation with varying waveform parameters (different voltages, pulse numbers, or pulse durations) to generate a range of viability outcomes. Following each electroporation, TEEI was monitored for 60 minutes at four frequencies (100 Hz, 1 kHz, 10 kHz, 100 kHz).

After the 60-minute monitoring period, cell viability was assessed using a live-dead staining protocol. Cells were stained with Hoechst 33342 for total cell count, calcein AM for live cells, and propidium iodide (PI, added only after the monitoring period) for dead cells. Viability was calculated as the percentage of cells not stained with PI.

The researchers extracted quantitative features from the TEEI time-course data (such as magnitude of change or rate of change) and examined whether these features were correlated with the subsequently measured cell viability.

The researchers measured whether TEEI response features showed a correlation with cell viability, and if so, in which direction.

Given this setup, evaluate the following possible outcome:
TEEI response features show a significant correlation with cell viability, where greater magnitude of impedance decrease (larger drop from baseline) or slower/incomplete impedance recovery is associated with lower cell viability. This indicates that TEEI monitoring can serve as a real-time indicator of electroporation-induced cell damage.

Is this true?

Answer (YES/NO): YES